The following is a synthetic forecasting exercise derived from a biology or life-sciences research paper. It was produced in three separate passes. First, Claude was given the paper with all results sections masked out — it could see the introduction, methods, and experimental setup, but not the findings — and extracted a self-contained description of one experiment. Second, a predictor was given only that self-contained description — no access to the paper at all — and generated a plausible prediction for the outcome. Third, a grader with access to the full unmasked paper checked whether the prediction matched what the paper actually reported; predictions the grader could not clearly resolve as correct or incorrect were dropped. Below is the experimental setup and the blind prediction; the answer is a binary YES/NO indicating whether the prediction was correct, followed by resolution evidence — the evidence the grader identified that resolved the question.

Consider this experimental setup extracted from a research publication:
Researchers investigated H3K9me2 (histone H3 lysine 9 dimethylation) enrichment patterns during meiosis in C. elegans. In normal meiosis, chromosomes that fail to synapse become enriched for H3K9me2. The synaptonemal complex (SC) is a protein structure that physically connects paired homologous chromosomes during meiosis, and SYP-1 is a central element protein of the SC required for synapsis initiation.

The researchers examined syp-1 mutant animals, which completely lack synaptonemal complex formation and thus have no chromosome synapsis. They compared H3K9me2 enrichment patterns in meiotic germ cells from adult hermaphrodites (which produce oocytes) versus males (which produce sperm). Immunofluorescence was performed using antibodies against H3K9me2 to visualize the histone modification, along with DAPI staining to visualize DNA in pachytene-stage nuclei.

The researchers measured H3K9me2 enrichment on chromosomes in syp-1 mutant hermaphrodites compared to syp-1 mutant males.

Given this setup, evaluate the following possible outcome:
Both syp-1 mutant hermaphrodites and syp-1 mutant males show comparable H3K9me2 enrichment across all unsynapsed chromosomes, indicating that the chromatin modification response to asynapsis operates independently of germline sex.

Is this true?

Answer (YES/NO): NO